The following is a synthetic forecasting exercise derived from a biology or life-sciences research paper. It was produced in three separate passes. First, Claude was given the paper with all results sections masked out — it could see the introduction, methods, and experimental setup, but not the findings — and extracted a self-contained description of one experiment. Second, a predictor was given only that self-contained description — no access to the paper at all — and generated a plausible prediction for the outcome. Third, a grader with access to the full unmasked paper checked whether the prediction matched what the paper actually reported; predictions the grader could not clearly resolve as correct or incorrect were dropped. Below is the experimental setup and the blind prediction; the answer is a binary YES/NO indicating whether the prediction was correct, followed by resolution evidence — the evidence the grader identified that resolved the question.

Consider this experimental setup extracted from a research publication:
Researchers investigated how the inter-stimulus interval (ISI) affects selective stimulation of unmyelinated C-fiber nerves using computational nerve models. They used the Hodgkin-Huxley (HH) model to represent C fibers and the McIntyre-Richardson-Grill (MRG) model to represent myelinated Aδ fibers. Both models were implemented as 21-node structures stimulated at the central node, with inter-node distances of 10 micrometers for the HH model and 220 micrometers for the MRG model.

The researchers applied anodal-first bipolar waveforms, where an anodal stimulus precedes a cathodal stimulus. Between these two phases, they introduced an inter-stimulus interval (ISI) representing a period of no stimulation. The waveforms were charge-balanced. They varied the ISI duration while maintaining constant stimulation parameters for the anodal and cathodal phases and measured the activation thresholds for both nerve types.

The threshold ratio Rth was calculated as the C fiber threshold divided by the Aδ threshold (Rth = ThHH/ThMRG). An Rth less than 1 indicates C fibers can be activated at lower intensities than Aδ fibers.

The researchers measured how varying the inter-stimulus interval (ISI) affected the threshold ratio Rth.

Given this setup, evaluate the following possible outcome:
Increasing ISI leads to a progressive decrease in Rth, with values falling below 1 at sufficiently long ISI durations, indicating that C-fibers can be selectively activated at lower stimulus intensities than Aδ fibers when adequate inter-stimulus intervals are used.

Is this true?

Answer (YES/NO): NO